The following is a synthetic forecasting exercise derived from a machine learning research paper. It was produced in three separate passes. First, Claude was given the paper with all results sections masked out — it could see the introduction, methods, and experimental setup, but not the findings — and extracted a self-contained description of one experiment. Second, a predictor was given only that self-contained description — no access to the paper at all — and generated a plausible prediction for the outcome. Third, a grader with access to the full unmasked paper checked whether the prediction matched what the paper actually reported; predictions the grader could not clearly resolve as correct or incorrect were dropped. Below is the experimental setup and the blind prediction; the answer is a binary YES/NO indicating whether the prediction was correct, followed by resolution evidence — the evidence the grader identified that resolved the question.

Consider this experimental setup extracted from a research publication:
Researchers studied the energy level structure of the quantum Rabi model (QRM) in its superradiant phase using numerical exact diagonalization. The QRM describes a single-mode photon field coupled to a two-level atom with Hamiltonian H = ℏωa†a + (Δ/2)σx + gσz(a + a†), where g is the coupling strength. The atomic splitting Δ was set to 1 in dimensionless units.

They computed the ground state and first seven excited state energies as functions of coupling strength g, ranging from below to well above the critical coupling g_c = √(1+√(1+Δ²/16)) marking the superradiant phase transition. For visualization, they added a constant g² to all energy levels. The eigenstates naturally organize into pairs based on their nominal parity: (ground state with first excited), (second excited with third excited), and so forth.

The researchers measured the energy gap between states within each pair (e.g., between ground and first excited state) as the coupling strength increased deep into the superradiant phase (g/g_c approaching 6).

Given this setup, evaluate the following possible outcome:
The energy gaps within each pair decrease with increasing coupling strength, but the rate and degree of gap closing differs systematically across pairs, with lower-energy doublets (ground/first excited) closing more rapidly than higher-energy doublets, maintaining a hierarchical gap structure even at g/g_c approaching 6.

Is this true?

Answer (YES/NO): NO